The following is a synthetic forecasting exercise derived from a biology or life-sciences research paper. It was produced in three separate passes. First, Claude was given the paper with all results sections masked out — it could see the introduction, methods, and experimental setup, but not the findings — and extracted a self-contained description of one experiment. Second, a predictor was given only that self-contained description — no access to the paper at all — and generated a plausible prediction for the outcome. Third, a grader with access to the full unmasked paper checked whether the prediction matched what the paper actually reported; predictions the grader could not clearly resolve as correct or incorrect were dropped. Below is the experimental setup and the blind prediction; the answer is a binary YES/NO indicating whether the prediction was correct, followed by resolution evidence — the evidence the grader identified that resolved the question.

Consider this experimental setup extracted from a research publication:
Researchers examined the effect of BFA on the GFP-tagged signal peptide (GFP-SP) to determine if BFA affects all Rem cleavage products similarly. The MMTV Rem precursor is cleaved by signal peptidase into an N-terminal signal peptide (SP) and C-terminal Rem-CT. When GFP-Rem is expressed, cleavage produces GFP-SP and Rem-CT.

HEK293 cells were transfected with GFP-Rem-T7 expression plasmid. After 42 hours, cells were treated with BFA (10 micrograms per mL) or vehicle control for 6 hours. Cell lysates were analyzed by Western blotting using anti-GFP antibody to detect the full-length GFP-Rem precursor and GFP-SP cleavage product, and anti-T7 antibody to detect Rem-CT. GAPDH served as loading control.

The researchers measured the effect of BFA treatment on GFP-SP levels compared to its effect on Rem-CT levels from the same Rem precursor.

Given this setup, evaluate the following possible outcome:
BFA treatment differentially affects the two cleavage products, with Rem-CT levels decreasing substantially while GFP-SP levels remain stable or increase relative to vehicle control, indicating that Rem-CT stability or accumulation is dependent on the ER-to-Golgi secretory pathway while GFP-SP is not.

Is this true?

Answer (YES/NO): YES